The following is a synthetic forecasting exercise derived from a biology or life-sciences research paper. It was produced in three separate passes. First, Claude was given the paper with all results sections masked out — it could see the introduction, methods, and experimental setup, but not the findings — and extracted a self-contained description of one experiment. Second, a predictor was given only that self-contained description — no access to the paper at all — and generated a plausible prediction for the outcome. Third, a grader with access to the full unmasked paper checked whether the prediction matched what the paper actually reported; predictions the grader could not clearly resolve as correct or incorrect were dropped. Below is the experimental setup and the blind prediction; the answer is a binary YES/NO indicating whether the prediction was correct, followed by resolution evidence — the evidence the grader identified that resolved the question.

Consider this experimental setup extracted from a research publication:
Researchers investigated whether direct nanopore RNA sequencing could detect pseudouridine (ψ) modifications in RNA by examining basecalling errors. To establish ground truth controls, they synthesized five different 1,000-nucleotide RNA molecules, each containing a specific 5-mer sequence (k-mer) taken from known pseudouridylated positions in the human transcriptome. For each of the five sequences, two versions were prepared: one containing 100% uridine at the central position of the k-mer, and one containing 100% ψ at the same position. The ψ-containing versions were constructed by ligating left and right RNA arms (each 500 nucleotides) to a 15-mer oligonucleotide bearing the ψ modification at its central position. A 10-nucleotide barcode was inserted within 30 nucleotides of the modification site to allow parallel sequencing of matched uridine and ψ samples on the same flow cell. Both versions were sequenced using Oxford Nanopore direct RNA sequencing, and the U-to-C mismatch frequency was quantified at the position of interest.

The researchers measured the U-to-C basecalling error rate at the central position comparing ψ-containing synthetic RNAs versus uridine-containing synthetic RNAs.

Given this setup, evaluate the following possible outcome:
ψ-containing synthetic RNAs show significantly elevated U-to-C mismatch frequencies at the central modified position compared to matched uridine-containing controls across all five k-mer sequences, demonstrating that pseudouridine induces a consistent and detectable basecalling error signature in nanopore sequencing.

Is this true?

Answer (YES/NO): YES